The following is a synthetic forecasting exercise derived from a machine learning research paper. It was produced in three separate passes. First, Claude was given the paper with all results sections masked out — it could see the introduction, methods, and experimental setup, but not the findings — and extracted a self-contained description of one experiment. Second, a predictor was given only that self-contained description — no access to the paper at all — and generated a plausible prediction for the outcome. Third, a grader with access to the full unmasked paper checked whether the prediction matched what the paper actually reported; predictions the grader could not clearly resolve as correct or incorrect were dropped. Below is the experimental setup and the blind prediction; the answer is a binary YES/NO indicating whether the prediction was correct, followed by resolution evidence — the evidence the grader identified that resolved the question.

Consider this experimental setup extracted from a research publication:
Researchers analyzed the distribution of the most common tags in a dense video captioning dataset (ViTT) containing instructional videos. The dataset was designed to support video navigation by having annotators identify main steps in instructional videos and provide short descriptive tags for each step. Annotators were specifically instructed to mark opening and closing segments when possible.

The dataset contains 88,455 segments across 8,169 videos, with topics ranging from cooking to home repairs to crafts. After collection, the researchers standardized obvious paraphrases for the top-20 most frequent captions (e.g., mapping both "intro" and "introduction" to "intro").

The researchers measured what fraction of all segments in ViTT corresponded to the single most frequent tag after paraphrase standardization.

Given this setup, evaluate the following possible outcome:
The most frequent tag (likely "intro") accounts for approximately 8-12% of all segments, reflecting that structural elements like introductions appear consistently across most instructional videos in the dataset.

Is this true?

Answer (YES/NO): YES